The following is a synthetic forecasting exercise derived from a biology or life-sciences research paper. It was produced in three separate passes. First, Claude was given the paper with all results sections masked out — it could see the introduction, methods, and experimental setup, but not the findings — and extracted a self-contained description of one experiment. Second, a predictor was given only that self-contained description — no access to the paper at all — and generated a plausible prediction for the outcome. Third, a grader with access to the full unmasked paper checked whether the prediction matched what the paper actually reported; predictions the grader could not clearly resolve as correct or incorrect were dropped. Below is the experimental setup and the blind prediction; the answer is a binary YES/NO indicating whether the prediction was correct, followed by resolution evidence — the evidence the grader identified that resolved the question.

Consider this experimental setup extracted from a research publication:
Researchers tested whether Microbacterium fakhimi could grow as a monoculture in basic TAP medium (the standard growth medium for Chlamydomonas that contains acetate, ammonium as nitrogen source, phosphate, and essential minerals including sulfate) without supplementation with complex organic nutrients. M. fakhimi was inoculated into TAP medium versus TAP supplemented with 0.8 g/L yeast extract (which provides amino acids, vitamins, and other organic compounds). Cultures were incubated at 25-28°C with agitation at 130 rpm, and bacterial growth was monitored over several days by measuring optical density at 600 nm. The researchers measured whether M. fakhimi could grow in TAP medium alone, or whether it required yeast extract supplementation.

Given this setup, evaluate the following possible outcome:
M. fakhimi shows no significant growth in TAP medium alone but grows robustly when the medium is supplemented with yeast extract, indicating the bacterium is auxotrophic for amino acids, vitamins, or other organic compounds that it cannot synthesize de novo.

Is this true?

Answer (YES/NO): YES